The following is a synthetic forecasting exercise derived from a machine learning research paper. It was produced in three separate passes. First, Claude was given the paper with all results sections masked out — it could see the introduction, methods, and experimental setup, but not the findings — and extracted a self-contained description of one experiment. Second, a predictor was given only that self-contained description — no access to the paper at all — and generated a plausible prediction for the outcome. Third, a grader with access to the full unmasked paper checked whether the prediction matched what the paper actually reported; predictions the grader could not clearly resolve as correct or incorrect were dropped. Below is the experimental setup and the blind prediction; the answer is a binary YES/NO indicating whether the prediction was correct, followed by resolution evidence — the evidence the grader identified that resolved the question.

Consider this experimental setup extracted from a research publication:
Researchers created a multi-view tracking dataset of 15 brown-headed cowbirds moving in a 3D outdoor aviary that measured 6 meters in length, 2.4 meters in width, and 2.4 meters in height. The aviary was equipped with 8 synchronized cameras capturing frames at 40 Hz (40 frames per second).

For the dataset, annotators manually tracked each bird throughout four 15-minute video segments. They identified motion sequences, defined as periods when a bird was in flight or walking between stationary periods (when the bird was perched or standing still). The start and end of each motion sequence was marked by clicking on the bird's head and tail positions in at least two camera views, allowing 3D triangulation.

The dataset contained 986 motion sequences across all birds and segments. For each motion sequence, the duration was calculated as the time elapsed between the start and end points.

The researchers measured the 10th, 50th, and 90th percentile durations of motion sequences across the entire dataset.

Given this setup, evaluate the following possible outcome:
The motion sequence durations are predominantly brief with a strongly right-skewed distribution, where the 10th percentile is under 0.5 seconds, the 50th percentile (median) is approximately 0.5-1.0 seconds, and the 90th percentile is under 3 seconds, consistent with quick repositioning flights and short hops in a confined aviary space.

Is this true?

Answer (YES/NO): NO